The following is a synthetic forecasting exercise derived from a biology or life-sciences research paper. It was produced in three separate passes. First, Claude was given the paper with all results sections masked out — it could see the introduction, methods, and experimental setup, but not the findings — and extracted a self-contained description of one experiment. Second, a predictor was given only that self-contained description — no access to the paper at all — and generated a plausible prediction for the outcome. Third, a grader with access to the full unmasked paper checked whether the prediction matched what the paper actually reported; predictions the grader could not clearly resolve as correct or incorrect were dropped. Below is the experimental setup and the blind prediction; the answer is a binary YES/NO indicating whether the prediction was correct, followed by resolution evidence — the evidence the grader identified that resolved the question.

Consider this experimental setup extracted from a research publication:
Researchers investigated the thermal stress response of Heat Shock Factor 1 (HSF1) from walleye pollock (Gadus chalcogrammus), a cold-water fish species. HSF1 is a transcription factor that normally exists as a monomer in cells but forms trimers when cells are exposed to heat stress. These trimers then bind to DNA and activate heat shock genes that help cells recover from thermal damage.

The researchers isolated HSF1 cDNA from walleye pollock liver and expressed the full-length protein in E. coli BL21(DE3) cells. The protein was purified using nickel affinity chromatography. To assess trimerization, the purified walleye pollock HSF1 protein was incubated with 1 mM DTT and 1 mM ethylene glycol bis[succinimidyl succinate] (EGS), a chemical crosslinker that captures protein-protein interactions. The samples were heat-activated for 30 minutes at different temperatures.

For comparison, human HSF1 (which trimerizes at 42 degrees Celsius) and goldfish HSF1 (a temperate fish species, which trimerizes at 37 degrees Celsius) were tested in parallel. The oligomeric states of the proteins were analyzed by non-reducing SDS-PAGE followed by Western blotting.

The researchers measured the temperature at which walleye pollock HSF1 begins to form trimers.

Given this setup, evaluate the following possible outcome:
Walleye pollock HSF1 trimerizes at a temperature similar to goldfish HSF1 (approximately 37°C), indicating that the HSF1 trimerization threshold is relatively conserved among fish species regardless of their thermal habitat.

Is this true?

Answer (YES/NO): NO